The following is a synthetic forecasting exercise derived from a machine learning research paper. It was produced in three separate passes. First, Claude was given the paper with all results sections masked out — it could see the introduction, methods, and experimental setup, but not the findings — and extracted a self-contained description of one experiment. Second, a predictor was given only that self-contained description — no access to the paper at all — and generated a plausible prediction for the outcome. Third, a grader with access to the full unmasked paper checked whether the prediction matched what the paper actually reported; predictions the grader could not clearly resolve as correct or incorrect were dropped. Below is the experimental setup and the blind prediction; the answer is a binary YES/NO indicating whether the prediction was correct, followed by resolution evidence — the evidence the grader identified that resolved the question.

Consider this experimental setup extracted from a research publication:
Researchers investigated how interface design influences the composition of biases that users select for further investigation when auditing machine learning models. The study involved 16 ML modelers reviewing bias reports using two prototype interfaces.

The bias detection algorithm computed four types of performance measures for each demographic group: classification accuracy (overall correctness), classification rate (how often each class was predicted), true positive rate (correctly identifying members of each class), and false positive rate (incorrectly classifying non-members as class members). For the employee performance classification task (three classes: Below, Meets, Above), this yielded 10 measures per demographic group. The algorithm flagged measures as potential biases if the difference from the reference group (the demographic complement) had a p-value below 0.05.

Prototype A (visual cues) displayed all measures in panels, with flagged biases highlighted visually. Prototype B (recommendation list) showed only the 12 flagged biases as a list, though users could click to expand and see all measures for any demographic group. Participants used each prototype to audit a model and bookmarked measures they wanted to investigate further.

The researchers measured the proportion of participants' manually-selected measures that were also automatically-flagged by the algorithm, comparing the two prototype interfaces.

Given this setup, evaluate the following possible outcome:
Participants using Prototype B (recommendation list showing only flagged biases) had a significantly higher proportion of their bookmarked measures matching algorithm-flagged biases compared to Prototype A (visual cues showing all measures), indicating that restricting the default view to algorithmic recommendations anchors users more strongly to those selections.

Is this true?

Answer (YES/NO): YES